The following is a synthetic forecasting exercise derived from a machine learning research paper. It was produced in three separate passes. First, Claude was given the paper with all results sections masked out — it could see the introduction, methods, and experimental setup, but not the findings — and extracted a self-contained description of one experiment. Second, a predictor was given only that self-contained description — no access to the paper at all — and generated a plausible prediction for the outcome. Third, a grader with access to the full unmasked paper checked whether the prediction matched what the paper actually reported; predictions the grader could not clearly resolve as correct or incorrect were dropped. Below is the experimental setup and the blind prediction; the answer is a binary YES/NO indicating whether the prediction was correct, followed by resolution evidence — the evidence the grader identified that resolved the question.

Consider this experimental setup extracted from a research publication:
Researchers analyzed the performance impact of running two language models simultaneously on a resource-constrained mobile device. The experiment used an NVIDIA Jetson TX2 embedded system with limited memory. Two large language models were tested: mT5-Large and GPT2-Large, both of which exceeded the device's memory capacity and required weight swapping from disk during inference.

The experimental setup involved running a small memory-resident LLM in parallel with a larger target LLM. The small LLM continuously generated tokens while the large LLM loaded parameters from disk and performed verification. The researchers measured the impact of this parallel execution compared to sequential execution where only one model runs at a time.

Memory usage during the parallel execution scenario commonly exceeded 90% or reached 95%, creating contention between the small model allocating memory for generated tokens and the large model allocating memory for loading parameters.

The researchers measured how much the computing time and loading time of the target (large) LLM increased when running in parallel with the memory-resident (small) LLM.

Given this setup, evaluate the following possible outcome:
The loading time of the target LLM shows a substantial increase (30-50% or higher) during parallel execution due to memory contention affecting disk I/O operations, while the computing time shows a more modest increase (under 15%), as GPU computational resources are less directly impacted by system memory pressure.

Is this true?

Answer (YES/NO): NO